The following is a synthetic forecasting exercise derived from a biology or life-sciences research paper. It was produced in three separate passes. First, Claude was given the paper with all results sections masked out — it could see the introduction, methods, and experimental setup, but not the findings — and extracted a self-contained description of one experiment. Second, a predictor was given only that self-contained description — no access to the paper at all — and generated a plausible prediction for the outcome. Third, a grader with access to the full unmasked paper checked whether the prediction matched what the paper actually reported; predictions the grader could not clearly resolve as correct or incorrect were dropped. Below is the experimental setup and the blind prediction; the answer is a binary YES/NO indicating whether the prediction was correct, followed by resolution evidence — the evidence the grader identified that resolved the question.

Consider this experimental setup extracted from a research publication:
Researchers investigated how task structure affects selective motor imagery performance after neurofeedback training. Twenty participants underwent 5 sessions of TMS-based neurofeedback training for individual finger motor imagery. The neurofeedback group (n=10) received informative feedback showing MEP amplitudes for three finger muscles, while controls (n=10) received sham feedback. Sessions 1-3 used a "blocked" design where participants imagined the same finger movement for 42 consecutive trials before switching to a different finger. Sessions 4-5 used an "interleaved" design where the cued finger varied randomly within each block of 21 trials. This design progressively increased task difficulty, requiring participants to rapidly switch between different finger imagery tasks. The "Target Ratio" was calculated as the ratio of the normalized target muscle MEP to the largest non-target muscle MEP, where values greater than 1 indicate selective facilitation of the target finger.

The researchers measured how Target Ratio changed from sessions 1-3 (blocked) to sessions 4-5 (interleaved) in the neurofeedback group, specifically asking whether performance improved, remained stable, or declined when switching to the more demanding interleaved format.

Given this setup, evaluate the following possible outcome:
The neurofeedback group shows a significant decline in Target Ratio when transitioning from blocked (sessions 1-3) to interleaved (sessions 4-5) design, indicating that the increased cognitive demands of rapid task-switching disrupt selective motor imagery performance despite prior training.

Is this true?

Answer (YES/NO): YES